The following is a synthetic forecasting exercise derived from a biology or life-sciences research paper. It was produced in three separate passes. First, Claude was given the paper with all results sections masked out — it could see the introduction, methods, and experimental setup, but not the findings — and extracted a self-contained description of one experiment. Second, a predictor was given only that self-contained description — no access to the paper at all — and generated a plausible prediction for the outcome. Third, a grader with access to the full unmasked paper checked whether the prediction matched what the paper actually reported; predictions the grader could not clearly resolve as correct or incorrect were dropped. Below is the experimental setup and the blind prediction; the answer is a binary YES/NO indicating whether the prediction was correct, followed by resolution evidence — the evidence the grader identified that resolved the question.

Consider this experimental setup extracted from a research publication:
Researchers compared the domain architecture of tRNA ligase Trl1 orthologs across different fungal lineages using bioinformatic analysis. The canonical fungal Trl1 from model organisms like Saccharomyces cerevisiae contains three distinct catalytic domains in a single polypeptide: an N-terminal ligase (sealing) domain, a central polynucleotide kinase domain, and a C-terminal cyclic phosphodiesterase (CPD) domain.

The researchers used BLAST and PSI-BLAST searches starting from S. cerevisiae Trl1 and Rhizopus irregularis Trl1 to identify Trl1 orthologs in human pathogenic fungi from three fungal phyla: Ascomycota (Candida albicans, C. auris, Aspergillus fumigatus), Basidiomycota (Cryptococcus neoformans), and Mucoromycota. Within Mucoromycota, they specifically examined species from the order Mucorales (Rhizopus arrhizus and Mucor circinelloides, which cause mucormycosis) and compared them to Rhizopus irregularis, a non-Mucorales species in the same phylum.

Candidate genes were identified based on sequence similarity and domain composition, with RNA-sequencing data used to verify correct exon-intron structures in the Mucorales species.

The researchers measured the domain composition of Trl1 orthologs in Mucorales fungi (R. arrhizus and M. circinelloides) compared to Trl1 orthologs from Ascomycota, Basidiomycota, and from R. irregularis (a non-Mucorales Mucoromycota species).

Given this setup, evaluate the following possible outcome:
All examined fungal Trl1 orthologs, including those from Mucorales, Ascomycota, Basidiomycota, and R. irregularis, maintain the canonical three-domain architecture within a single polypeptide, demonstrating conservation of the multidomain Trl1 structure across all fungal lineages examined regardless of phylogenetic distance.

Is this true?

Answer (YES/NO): NO